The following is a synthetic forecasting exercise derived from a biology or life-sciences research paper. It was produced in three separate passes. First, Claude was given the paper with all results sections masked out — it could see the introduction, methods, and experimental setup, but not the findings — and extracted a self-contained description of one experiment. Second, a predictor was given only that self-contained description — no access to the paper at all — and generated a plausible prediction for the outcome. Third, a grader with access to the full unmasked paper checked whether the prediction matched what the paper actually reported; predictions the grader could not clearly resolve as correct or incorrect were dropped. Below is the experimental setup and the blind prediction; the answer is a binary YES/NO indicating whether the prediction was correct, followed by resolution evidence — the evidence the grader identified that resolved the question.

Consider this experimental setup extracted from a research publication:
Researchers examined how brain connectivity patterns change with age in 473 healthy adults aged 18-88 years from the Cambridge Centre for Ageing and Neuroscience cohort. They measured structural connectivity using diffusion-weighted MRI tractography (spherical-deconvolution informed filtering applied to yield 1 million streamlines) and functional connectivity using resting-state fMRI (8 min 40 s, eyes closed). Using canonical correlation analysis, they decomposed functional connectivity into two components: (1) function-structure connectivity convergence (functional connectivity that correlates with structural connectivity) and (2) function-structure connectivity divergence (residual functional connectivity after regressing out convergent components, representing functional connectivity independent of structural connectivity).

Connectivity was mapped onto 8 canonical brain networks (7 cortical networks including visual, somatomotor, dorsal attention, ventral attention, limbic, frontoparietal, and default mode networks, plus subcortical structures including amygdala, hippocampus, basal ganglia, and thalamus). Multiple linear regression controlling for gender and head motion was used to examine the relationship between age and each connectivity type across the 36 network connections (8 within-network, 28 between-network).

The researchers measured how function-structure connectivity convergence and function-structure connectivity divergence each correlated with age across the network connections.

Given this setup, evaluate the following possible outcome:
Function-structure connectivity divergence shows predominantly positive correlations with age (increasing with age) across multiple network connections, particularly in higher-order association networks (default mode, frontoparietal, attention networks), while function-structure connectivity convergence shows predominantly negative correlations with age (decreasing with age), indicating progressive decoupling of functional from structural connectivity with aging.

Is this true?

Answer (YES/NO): NO